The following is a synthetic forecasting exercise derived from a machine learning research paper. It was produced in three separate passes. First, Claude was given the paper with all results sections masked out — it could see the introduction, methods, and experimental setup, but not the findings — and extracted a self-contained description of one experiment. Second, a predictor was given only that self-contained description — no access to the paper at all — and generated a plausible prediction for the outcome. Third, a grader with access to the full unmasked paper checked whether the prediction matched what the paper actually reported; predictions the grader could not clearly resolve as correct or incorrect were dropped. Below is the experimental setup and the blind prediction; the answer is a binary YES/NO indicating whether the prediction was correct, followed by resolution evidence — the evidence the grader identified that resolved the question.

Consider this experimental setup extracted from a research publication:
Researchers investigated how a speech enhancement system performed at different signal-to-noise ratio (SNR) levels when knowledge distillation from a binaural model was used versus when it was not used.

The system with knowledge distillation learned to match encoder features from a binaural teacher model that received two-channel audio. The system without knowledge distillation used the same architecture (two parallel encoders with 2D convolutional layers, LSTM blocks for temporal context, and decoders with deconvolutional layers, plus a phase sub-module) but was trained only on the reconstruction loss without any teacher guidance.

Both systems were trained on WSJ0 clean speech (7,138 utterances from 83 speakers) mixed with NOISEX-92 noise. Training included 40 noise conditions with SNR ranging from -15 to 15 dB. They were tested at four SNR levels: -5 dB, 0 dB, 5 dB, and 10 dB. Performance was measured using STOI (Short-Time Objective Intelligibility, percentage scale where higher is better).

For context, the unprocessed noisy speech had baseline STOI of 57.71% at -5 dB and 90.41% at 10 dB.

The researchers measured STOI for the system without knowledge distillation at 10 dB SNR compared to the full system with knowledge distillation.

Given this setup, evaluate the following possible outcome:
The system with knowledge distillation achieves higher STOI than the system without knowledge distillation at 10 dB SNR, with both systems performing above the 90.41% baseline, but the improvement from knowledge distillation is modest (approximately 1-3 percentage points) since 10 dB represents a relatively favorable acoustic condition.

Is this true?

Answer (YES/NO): NO